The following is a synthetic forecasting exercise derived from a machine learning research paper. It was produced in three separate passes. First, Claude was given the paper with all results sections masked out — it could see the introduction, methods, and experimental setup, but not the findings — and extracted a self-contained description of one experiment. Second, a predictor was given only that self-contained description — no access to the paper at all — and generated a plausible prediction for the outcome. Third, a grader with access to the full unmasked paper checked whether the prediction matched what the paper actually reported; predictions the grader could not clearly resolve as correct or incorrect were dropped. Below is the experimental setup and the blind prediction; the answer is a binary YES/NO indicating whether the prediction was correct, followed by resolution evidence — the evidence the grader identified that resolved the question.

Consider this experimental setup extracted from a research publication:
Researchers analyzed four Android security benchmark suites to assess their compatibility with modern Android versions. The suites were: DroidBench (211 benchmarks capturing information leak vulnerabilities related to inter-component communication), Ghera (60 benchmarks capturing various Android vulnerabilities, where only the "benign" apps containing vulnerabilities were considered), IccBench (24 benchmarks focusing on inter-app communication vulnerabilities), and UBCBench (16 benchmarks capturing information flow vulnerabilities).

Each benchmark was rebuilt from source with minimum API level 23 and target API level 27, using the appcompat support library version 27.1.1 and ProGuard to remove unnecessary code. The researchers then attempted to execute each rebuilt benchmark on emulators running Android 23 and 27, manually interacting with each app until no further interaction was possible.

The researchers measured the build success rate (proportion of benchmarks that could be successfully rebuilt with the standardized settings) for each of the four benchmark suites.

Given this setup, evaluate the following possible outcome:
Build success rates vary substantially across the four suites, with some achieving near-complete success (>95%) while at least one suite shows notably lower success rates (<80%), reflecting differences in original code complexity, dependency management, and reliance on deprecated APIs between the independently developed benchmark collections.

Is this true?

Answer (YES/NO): NO